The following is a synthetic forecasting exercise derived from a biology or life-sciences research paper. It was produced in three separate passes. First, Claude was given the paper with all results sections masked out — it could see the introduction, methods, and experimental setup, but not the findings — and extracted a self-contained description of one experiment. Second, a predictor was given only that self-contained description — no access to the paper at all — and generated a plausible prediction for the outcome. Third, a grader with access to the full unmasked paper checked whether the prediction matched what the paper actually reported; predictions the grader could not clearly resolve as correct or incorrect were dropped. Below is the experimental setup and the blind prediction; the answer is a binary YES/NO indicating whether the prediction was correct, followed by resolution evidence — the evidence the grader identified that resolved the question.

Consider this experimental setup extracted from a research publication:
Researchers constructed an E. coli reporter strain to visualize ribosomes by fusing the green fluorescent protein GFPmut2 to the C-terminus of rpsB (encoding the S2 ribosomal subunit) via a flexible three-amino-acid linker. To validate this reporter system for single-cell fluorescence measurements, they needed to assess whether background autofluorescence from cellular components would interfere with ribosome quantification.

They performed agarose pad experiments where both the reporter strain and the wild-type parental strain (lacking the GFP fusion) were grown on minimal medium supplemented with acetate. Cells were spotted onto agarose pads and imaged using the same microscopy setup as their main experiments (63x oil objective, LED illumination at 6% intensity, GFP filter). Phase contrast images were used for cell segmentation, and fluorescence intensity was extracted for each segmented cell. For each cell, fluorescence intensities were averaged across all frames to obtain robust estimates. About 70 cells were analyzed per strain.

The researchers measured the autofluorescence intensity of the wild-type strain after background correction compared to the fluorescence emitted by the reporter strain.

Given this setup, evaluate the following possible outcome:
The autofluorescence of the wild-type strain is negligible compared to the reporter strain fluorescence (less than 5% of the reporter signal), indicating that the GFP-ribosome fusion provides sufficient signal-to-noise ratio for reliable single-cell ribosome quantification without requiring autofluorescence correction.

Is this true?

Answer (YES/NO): YES